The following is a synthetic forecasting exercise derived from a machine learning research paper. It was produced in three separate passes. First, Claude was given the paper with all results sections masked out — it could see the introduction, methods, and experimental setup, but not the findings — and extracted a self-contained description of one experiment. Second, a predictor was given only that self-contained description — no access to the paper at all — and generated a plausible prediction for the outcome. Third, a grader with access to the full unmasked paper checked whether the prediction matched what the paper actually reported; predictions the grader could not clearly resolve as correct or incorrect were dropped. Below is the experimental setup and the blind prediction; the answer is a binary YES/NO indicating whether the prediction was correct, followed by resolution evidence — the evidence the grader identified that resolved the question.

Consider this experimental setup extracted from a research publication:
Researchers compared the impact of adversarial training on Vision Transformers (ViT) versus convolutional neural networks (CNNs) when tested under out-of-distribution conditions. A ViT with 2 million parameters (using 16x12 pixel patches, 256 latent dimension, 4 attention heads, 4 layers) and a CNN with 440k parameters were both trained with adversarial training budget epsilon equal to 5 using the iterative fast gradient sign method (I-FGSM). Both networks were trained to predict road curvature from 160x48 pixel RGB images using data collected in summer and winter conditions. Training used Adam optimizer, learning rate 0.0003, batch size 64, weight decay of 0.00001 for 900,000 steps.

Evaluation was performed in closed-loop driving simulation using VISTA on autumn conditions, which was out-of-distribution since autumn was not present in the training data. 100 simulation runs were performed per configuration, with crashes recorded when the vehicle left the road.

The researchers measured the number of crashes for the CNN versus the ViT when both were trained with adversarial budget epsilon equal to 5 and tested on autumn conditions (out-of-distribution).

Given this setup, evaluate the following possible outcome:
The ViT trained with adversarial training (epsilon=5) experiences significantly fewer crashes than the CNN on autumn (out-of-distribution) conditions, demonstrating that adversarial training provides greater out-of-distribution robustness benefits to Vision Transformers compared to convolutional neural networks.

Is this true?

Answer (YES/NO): NO